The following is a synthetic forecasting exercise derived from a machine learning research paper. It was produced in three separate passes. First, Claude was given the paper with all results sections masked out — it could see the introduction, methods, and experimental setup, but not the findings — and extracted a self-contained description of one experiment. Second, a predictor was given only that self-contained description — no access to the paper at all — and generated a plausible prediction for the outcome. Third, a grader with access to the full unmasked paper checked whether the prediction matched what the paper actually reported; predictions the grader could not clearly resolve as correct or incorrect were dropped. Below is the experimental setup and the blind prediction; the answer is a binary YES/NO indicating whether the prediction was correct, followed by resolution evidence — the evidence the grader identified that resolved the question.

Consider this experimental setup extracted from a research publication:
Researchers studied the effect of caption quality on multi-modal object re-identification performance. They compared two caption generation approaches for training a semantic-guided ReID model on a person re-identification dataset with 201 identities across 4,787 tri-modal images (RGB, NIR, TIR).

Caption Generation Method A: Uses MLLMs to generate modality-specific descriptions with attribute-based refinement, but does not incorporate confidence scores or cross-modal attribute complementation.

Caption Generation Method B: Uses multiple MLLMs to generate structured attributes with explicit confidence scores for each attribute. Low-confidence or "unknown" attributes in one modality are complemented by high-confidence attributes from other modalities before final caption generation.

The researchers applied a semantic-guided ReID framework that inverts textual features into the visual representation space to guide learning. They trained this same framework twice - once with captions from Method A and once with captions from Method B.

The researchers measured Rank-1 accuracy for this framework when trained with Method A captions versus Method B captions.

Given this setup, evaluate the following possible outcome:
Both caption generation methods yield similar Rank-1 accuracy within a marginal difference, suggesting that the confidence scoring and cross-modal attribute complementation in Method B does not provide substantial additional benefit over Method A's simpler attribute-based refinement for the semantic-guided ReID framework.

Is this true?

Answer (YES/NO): NO